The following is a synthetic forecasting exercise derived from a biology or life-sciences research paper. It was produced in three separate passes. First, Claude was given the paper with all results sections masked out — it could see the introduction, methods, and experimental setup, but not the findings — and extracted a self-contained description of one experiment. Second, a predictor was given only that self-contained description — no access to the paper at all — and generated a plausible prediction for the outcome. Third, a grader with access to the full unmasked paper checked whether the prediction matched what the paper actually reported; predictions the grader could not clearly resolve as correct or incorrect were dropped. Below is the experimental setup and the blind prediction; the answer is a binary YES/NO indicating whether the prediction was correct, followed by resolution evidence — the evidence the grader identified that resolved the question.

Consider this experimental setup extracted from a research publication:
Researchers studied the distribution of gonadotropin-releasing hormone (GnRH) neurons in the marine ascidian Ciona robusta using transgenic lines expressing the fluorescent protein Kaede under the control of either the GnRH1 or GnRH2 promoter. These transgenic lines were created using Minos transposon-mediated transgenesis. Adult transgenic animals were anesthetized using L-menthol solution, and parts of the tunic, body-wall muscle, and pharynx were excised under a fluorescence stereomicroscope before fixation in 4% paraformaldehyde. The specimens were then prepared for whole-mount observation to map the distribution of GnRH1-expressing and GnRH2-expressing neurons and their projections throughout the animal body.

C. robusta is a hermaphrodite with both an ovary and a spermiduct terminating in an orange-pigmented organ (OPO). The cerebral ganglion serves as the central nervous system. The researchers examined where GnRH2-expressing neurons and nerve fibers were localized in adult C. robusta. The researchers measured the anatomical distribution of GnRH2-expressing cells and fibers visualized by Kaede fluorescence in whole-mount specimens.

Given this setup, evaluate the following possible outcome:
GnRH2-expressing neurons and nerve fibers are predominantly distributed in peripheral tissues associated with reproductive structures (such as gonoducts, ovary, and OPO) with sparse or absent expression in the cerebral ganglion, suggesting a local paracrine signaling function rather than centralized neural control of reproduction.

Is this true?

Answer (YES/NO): NO